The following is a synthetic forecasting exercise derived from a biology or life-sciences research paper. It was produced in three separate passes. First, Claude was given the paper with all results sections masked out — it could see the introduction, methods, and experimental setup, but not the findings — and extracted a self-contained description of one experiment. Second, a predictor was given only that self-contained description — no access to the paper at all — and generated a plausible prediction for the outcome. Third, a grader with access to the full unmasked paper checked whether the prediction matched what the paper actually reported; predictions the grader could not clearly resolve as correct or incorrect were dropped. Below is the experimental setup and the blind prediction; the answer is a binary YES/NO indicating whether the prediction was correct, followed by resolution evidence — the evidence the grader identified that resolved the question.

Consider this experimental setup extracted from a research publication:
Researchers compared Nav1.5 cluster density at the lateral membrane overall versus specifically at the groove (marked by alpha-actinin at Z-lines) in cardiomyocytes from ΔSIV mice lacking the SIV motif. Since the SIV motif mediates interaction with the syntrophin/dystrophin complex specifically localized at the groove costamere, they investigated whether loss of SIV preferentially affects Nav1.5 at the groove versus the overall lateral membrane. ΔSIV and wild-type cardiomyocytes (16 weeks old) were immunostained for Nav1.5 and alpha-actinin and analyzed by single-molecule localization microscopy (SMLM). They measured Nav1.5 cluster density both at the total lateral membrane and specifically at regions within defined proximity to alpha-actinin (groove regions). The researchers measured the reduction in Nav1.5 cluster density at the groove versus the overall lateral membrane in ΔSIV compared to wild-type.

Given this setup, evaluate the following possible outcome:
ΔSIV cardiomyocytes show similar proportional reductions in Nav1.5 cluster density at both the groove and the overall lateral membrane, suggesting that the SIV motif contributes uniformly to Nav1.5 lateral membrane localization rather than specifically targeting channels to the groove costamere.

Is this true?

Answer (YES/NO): NO